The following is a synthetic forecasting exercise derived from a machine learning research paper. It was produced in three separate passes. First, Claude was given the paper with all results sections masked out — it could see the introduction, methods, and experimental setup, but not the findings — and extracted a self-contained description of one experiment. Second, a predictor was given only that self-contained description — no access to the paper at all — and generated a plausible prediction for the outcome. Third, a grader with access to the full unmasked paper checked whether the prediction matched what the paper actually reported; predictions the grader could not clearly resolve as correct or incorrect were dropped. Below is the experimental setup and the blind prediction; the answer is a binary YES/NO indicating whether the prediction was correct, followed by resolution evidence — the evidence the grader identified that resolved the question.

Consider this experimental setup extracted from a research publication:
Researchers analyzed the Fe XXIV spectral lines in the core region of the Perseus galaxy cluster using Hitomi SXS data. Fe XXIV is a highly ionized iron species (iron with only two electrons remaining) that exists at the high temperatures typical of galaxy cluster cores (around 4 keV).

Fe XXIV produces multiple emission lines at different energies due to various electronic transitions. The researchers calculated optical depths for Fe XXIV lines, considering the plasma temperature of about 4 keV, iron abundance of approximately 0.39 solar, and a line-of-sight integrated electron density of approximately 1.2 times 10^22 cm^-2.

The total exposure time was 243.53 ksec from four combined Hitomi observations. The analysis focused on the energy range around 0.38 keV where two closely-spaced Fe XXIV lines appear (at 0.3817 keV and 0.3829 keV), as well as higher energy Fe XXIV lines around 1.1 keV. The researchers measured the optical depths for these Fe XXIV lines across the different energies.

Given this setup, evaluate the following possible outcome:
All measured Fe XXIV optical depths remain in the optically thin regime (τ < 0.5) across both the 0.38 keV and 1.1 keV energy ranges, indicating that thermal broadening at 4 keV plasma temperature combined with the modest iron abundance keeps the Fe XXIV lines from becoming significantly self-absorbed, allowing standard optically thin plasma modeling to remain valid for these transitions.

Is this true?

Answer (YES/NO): NO